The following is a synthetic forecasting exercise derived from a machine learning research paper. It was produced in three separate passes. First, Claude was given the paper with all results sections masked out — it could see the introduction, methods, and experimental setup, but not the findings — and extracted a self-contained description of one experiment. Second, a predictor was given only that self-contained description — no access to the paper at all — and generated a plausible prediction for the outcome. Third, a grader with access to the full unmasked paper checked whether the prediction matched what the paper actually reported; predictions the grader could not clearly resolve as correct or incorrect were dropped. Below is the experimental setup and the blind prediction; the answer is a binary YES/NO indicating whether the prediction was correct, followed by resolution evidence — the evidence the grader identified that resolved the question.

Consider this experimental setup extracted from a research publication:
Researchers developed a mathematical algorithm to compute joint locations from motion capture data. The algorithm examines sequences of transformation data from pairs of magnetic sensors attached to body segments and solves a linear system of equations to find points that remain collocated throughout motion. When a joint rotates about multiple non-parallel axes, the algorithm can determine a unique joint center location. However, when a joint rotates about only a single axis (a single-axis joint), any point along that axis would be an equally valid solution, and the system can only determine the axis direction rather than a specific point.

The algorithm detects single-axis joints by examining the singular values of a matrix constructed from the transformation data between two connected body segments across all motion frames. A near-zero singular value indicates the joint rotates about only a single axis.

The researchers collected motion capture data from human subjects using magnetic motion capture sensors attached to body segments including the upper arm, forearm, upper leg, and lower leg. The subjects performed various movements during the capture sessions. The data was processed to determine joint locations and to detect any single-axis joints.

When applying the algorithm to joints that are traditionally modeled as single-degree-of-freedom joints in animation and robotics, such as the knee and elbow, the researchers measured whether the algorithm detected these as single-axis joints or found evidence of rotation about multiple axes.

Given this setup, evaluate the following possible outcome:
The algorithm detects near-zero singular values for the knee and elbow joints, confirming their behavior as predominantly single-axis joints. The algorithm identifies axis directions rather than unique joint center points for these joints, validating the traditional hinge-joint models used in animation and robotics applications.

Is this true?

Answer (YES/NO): NO